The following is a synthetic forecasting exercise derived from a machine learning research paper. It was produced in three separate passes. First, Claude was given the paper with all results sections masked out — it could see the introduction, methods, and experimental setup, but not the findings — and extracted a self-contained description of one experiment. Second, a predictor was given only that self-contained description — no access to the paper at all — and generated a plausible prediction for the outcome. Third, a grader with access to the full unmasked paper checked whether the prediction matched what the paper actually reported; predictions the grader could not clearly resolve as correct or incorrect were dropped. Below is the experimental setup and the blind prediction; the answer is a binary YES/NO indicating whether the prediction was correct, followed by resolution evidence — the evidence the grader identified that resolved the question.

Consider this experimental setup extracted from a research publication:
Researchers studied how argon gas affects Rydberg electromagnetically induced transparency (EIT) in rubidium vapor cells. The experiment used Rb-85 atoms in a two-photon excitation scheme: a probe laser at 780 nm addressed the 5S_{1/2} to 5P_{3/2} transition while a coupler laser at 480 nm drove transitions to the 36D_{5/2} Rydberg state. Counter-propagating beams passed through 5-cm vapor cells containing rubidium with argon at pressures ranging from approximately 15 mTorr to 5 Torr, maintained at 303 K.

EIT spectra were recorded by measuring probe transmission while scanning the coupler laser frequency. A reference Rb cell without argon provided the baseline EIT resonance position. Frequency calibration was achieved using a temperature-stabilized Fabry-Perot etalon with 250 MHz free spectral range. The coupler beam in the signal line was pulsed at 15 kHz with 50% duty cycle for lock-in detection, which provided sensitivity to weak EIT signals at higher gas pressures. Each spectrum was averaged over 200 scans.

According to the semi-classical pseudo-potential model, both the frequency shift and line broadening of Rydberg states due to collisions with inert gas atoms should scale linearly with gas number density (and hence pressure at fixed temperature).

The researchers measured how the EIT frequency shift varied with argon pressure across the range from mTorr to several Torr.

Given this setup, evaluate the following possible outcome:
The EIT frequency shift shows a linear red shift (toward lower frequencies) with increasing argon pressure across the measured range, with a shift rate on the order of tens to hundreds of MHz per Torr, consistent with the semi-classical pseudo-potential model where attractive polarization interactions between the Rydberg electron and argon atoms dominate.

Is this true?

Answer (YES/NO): NO